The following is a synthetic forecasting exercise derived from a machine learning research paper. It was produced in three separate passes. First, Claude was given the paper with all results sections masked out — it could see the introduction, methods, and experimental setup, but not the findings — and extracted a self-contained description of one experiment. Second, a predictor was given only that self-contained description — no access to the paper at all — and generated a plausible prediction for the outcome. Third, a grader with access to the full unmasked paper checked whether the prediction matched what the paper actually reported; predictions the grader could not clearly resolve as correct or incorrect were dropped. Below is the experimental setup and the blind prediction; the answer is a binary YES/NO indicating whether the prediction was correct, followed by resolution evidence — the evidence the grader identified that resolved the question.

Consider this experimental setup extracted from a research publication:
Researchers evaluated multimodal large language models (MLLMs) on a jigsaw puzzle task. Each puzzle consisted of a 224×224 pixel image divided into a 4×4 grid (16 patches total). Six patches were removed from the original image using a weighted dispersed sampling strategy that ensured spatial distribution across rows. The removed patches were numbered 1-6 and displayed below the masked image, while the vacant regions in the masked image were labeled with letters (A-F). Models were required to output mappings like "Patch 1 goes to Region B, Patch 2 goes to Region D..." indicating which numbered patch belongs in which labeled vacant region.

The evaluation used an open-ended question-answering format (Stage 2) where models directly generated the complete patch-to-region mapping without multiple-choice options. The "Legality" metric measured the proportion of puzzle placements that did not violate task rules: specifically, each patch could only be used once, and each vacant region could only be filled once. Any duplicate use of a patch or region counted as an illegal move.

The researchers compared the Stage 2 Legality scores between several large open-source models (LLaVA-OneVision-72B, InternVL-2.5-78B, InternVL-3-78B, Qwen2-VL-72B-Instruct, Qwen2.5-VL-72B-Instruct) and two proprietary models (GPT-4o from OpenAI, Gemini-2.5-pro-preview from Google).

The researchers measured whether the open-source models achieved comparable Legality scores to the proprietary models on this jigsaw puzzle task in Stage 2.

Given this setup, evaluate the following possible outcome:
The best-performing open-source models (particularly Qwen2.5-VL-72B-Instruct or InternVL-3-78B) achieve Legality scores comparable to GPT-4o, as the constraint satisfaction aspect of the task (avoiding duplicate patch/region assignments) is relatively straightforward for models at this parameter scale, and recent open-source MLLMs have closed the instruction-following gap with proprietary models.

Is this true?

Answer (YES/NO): YES